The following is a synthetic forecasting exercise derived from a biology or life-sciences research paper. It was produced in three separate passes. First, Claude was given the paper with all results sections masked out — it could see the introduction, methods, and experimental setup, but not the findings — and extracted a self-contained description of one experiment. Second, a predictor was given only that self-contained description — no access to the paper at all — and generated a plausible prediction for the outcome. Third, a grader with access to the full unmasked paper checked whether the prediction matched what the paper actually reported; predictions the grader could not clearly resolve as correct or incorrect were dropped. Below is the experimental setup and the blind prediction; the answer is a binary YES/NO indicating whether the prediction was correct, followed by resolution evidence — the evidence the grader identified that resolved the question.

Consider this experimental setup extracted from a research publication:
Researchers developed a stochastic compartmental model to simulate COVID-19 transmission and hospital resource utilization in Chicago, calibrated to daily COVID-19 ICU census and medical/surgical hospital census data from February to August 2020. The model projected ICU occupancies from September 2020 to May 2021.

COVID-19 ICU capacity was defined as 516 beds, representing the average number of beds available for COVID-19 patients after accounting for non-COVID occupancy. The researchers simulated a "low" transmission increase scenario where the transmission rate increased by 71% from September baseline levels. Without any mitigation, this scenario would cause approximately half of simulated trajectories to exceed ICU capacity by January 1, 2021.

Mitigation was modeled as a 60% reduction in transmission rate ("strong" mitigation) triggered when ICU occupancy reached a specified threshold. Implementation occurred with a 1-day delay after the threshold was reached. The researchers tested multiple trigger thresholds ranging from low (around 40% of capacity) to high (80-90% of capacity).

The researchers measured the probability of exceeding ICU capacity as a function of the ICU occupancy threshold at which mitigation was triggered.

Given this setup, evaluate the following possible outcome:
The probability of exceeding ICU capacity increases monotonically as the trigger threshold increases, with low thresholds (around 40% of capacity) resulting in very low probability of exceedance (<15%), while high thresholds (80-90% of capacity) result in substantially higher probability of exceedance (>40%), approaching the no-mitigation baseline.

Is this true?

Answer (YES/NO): YES